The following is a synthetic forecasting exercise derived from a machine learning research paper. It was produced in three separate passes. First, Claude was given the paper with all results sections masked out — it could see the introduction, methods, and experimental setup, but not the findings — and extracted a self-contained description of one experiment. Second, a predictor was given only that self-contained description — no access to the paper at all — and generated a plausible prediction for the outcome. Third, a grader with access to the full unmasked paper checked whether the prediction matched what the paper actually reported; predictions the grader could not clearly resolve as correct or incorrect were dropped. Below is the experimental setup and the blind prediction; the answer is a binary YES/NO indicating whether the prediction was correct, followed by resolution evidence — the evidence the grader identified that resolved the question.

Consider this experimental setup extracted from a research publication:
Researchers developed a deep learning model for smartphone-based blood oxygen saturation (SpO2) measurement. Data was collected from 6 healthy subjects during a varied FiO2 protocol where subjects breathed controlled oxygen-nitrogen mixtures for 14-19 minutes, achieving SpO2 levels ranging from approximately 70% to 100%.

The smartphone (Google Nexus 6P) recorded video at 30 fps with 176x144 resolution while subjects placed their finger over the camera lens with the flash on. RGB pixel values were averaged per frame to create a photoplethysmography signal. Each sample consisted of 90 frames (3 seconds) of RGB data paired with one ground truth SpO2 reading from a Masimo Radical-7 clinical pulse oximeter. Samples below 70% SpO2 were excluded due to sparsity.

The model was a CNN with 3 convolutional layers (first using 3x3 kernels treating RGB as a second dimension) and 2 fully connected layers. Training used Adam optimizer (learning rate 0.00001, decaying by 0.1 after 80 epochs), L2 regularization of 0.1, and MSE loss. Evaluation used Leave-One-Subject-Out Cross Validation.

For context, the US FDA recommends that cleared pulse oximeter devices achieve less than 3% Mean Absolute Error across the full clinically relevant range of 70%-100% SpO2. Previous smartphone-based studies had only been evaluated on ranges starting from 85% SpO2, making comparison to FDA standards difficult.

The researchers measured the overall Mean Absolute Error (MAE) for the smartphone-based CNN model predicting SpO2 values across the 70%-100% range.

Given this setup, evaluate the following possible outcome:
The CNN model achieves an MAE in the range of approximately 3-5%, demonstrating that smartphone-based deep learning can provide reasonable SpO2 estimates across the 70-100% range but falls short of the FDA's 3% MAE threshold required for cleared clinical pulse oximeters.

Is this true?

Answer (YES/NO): YES